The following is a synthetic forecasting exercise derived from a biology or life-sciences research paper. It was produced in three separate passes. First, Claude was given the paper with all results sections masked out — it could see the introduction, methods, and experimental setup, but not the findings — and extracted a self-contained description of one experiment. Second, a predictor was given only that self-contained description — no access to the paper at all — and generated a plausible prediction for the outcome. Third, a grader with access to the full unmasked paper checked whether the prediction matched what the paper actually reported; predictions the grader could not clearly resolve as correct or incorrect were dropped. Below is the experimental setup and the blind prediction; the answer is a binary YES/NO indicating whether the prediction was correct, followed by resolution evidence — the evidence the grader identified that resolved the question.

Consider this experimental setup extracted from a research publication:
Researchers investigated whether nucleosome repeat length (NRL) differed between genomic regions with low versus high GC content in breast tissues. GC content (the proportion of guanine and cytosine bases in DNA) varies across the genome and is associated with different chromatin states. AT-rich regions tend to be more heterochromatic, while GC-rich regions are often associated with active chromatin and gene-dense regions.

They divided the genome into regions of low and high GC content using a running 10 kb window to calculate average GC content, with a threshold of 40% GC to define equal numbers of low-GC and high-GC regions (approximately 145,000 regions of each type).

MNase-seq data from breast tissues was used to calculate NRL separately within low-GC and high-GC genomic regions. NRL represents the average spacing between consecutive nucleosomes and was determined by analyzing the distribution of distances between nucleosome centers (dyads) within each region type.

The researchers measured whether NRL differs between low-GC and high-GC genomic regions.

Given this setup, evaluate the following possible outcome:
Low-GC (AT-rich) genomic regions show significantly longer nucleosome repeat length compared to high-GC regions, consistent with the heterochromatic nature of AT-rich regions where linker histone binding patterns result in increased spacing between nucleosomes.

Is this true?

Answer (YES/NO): YES